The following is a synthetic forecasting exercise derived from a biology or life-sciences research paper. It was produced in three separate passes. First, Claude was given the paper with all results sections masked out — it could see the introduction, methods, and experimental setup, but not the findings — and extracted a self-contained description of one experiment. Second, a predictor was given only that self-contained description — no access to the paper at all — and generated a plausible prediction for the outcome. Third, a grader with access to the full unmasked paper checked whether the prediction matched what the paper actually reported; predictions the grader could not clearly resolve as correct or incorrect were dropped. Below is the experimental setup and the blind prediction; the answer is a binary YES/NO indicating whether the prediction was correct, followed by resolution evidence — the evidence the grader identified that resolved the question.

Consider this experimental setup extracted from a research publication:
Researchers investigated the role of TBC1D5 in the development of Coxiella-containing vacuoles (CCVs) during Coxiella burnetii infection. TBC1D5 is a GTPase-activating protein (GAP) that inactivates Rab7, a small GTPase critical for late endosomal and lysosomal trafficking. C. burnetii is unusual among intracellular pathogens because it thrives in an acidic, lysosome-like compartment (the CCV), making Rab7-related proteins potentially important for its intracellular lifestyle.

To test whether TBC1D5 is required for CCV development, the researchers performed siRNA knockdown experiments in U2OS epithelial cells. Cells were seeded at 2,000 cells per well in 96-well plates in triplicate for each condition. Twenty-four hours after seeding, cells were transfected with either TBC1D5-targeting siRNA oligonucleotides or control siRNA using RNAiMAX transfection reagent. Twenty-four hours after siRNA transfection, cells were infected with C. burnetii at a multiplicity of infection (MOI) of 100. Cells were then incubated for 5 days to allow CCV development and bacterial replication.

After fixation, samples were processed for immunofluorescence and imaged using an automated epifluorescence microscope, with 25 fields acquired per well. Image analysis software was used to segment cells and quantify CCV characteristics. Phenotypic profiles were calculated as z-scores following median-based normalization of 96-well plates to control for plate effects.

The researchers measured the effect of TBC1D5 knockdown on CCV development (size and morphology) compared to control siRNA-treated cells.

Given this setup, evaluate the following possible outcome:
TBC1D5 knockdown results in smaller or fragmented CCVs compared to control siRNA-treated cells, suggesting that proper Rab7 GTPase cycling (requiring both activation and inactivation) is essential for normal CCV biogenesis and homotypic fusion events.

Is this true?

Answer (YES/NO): YES